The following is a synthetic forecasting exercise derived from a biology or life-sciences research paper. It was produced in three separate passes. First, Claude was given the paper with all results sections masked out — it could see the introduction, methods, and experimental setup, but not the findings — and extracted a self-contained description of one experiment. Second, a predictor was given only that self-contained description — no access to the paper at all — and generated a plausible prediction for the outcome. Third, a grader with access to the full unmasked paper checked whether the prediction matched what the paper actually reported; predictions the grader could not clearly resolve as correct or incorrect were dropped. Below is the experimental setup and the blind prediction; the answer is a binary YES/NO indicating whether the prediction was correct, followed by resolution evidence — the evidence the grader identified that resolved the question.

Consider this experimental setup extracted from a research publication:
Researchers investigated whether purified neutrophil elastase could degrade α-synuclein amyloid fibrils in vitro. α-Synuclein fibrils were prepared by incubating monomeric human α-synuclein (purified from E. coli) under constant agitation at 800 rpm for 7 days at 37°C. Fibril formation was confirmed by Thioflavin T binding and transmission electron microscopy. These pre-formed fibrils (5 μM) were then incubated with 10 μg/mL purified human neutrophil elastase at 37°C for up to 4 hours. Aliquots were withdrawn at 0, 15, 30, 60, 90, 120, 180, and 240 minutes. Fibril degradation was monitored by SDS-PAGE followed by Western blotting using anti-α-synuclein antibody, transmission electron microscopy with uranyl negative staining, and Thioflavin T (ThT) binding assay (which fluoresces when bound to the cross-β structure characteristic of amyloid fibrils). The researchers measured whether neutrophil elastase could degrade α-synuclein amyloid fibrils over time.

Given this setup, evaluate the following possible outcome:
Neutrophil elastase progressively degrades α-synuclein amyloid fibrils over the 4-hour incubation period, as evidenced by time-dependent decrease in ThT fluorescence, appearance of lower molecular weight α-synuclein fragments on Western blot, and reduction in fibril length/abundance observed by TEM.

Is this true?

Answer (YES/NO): YES